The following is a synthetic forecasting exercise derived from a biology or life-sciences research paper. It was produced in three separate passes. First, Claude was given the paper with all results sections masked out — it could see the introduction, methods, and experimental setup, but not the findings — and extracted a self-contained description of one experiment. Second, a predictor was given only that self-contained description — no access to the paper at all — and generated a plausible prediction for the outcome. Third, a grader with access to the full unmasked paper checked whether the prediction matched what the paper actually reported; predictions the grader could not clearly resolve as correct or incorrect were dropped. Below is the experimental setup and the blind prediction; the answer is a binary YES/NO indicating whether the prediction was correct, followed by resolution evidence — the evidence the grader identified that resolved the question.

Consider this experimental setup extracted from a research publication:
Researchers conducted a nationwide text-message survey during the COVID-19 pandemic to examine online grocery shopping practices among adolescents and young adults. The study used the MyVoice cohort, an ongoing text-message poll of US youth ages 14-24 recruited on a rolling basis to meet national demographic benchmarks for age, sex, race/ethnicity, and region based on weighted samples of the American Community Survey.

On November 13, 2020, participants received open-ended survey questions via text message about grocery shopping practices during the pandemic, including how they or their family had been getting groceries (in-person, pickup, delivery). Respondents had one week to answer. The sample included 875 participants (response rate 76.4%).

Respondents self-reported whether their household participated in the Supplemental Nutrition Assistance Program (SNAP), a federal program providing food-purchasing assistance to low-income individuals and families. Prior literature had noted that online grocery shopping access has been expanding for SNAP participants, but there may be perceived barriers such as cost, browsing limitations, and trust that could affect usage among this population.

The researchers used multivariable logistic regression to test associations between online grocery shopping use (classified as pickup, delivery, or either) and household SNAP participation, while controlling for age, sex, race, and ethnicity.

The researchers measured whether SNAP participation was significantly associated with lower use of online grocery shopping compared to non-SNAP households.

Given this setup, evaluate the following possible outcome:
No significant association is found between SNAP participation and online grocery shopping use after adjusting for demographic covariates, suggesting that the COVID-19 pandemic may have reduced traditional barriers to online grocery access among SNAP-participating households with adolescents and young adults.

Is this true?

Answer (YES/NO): YES